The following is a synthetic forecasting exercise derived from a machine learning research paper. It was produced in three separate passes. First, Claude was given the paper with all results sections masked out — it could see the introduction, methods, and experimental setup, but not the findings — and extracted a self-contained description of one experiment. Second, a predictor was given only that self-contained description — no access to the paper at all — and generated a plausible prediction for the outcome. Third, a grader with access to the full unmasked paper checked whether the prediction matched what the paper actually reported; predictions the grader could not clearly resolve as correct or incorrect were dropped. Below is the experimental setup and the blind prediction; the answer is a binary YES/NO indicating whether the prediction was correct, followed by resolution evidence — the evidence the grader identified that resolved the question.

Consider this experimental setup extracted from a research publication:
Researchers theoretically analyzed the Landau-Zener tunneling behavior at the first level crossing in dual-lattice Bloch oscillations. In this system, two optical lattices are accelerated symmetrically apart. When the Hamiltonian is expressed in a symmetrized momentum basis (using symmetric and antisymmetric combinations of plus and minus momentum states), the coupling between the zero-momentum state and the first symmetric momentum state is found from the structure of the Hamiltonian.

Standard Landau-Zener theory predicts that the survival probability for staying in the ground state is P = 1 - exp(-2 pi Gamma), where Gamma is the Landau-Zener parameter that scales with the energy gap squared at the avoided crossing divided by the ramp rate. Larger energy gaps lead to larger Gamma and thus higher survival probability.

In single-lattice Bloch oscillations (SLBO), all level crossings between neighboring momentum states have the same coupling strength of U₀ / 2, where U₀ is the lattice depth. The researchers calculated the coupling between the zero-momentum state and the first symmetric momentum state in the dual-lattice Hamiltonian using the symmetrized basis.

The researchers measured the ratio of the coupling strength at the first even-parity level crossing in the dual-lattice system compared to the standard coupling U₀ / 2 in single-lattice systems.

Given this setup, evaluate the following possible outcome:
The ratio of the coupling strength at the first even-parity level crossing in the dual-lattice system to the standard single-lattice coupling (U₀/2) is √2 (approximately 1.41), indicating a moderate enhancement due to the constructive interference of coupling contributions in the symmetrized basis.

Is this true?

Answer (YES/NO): YES